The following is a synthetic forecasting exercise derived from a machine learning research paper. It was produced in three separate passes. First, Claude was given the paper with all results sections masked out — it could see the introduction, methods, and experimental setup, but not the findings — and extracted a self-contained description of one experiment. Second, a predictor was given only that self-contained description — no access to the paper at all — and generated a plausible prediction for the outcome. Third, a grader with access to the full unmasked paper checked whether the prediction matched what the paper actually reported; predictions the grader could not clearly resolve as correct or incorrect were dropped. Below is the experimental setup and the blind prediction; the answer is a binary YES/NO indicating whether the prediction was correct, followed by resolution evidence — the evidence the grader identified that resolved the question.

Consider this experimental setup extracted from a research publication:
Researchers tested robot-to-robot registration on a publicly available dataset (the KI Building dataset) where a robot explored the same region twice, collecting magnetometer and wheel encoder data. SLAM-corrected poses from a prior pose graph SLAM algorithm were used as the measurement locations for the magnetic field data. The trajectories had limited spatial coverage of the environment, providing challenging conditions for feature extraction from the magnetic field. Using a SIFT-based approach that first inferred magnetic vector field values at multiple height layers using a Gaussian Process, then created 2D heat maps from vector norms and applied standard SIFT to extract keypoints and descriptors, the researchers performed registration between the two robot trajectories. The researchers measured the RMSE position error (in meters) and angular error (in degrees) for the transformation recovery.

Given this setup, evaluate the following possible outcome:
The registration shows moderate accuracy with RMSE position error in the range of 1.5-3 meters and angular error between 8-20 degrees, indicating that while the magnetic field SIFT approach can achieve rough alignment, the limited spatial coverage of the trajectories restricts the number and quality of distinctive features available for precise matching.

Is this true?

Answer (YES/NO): NO